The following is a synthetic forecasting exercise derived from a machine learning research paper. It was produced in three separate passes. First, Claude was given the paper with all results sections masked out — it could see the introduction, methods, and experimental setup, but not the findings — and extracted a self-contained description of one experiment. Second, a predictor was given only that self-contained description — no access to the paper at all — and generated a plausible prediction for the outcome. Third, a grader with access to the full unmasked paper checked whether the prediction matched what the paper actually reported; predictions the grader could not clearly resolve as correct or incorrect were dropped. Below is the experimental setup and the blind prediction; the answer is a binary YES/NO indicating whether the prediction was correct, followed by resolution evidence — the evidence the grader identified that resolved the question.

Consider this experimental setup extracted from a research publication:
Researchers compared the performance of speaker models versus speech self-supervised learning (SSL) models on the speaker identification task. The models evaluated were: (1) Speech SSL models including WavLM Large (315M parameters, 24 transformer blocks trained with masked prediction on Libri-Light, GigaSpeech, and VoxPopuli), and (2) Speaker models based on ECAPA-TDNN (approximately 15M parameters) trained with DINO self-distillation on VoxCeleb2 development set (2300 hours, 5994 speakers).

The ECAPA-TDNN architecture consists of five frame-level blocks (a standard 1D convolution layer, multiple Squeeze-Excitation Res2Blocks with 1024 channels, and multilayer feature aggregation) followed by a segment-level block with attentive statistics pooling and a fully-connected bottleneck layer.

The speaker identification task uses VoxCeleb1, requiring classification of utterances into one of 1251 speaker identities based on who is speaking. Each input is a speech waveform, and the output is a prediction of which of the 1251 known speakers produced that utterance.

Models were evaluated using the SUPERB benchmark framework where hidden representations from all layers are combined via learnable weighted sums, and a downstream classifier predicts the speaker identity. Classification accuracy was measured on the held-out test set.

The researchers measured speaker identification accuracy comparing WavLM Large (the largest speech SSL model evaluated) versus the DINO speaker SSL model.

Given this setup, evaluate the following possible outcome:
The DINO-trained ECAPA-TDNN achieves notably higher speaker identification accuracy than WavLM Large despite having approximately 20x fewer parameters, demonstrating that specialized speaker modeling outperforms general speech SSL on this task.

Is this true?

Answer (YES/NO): YES